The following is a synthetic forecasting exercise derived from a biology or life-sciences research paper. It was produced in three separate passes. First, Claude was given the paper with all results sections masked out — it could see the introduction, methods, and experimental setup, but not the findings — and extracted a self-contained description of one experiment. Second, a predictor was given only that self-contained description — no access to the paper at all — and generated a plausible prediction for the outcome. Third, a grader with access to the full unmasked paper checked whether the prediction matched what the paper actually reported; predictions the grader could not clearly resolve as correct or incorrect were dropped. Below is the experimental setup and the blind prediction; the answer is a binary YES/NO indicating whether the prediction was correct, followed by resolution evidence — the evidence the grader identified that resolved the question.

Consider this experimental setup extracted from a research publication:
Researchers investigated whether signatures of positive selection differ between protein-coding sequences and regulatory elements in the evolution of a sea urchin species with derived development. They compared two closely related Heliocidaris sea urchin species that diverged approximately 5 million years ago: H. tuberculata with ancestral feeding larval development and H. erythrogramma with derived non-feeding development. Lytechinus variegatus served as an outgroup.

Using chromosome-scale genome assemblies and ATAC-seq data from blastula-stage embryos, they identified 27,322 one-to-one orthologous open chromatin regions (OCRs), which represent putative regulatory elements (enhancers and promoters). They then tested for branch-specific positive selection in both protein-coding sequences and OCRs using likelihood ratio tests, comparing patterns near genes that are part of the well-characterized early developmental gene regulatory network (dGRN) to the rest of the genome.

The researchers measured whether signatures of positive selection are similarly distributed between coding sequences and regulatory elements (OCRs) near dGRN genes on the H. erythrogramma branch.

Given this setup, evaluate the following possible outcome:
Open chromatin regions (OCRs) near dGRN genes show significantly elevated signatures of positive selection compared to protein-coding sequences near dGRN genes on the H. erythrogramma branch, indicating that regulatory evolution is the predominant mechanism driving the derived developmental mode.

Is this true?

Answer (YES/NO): YES